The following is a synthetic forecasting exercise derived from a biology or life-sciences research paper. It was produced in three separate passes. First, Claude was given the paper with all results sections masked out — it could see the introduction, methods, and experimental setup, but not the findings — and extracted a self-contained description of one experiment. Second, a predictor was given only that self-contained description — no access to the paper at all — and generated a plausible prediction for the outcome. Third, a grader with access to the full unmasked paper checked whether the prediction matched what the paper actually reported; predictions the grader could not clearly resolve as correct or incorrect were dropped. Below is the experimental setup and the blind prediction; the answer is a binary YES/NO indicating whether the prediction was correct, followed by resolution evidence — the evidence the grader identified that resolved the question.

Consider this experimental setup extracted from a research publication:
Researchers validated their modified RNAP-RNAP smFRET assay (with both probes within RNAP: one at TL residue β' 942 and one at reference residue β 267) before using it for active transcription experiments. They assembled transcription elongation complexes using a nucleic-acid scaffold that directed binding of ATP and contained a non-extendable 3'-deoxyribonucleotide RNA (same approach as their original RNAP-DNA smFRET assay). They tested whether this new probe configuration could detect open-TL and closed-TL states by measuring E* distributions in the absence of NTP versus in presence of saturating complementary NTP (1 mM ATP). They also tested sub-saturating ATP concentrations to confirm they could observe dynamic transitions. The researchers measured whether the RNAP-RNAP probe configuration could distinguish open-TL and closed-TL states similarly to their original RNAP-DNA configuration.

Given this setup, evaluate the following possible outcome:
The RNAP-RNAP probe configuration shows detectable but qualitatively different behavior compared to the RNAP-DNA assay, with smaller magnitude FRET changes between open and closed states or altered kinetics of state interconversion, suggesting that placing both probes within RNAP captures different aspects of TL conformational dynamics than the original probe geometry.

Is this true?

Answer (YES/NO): NO